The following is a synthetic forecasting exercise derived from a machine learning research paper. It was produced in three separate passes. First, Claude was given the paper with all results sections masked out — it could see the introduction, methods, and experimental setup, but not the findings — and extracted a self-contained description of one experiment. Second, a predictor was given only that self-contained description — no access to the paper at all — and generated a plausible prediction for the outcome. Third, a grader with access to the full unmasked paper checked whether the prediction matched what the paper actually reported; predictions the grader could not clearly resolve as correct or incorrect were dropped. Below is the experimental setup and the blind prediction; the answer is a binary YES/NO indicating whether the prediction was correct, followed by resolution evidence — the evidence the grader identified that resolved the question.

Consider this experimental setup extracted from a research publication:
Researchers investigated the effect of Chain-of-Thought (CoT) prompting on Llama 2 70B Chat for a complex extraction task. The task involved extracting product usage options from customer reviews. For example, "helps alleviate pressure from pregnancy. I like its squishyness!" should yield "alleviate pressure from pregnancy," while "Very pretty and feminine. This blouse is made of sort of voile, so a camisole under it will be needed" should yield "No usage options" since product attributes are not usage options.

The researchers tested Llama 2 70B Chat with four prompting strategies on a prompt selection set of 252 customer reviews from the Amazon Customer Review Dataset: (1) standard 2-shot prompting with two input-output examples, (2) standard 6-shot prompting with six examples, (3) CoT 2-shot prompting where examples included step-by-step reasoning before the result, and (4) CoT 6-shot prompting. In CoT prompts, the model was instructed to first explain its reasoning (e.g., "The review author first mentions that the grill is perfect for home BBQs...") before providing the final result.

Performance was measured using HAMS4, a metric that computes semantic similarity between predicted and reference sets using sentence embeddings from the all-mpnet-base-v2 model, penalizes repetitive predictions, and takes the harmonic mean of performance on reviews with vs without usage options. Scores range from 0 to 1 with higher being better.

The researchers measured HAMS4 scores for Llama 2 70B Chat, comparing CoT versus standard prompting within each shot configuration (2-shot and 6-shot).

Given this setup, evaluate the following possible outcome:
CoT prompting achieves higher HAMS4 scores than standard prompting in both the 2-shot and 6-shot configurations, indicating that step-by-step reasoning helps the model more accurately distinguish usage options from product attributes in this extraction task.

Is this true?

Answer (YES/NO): NO